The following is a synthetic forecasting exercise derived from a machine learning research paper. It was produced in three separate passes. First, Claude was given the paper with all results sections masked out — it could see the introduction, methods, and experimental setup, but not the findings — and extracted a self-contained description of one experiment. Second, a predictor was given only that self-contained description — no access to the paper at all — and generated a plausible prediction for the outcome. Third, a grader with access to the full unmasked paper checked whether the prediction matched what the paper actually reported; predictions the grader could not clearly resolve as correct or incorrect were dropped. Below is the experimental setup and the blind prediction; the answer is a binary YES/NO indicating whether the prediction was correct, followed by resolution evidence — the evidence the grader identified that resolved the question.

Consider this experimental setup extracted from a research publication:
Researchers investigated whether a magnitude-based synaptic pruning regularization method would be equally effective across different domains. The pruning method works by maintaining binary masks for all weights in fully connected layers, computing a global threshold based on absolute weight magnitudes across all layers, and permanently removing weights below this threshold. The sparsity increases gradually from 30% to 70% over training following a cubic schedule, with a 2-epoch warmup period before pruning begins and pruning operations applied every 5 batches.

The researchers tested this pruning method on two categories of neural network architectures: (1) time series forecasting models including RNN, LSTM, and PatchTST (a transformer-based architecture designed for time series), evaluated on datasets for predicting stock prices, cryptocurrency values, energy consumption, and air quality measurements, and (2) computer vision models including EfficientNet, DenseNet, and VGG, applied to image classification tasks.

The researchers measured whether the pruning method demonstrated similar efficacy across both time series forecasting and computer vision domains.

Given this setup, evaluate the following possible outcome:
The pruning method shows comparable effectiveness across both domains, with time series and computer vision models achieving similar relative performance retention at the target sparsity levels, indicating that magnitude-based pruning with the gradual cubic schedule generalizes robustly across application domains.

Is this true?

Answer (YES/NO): NO